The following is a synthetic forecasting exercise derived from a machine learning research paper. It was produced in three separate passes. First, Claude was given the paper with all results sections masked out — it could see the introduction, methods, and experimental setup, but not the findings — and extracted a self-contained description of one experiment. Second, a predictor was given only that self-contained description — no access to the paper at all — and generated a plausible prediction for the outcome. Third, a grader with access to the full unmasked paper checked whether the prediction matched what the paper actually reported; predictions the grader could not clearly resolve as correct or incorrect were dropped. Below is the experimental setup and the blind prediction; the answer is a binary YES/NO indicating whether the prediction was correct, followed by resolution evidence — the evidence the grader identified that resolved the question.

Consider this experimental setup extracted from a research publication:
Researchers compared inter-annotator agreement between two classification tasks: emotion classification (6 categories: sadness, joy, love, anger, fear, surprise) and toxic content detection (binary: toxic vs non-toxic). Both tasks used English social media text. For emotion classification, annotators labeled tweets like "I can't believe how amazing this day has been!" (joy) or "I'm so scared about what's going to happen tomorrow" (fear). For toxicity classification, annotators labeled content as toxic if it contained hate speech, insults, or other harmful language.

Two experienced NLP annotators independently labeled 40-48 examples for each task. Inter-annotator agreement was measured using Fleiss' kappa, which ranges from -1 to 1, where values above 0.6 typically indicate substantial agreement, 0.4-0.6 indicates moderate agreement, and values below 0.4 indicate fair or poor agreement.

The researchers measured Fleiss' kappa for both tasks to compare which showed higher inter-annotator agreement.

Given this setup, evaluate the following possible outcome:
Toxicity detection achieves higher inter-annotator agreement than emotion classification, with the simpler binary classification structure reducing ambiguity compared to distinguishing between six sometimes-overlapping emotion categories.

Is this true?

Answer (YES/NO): YES